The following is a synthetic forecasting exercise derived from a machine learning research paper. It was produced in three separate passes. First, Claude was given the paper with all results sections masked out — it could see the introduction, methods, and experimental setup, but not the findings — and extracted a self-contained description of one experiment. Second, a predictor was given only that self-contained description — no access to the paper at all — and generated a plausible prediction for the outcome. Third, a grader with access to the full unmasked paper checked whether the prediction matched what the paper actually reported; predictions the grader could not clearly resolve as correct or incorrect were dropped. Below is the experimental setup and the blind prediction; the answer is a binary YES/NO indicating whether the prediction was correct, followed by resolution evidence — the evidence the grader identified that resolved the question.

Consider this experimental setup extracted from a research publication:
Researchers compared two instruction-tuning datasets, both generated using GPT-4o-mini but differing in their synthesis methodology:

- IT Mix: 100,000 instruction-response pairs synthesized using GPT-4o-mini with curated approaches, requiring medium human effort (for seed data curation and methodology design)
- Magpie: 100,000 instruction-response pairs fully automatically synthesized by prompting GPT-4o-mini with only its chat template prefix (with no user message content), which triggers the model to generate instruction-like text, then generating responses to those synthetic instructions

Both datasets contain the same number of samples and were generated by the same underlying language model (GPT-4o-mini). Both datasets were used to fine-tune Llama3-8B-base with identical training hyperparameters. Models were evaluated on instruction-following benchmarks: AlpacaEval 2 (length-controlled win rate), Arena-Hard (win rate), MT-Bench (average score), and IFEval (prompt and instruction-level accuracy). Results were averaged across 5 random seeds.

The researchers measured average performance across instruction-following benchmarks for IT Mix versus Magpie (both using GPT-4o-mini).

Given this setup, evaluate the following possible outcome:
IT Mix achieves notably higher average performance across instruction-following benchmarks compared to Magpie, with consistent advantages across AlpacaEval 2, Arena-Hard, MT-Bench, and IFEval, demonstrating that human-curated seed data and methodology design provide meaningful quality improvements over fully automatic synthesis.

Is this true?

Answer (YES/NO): NO